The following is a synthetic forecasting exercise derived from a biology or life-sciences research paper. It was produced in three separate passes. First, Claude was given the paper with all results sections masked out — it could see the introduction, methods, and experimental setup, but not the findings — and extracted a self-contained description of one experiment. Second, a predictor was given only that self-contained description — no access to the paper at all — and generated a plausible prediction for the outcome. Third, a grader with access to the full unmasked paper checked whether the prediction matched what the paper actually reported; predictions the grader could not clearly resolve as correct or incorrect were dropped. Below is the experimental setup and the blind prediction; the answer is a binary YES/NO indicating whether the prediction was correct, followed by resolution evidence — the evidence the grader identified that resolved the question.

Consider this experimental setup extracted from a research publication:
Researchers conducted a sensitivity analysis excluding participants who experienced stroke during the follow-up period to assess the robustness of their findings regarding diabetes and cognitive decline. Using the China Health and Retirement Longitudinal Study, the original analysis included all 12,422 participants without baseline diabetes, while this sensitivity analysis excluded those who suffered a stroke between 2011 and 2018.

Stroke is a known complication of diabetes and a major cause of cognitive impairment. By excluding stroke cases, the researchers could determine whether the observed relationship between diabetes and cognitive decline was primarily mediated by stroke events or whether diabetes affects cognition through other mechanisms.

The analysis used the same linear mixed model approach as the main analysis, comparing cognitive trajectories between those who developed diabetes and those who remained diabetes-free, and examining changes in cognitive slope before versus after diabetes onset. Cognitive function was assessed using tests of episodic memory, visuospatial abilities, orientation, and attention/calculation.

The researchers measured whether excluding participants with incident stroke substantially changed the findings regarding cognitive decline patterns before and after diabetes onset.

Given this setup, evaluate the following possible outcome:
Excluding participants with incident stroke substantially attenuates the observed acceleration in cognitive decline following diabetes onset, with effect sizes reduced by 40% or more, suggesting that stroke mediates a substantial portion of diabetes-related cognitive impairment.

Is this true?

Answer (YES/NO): NO